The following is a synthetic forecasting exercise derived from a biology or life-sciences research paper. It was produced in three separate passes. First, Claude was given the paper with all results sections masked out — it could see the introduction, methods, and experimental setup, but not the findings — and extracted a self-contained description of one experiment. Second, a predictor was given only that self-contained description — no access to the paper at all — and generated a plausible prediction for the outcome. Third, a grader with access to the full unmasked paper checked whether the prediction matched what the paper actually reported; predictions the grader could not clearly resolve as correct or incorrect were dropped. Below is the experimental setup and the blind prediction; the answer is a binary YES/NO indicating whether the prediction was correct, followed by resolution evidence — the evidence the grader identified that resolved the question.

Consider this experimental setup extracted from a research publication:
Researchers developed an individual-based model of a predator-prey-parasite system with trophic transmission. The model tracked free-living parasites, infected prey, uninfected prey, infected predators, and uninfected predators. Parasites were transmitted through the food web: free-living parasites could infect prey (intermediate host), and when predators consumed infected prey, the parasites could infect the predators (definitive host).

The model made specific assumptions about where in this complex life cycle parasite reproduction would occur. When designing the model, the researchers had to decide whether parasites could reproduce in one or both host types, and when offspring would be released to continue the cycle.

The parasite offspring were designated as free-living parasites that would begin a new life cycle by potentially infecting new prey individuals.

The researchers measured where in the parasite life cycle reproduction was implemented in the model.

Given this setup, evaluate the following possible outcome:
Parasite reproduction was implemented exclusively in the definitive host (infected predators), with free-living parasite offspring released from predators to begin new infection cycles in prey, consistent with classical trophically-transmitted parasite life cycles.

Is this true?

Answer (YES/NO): YES